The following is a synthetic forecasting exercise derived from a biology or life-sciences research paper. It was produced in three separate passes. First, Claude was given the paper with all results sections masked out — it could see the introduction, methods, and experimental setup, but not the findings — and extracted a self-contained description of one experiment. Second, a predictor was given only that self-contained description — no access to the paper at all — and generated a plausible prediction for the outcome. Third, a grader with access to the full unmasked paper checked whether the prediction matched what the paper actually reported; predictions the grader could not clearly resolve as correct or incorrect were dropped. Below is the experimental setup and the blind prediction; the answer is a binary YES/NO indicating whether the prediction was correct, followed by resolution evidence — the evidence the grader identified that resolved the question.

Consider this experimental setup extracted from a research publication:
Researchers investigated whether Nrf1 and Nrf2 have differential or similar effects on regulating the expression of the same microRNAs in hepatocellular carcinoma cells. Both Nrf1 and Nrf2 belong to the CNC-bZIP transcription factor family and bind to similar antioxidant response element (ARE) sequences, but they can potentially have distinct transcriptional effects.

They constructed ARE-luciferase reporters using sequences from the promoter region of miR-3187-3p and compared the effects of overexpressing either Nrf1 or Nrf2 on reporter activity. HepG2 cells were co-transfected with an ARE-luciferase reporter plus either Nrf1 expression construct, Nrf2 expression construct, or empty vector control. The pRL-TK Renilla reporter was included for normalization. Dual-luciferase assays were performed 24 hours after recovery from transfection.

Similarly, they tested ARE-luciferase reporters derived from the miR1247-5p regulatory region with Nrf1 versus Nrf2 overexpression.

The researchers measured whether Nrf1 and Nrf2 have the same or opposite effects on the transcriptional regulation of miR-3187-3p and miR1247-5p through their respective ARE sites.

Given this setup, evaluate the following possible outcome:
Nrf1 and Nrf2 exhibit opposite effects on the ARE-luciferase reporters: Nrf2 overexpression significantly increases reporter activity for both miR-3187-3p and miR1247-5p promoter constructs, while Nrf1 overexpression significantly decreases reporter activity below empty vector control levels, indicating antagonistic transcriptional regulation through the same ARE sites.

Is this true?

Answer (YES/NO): NO